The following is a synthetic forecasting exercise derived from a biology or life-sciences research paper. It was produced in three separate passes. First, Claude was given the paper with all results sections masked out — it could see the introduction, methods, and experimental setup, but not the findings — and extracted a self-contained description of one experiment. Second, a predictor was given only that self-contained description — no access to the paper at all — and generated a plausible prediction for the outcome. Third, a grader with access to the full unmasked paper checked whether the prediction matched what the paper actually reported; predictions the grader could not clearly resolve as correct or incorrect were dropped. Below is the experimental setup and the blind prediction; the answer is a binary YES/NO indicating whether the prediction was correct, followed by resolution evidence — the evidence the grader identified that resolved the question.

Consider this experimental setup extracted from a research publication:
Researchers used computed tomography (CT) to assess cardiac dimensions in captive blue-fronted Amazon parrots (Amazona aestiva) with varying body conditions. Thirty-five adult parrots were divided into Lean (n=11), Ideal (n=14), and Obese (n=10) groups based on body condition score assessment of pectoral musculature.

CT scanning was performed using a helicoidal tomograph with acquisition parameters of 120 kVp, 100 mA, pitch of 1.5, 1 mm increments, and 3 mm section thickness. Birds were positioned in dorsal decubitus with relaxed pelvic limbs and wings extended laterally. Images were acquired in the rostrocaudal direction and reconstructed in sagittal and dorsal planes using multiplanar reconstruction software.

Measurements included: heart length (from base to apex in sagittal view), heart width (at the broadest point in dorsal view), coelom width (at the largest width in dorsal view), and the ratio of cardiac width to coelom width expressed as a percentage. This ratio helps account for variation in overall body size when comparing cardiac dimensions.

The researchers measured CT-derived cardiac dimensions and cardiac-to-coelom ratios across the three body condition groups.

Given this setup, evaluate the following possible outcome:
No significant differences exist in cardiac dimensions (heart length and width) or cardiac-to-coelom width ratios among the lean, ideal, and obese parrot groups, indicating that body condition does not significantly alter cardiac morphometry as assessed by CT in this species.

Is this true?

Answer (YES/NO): YES